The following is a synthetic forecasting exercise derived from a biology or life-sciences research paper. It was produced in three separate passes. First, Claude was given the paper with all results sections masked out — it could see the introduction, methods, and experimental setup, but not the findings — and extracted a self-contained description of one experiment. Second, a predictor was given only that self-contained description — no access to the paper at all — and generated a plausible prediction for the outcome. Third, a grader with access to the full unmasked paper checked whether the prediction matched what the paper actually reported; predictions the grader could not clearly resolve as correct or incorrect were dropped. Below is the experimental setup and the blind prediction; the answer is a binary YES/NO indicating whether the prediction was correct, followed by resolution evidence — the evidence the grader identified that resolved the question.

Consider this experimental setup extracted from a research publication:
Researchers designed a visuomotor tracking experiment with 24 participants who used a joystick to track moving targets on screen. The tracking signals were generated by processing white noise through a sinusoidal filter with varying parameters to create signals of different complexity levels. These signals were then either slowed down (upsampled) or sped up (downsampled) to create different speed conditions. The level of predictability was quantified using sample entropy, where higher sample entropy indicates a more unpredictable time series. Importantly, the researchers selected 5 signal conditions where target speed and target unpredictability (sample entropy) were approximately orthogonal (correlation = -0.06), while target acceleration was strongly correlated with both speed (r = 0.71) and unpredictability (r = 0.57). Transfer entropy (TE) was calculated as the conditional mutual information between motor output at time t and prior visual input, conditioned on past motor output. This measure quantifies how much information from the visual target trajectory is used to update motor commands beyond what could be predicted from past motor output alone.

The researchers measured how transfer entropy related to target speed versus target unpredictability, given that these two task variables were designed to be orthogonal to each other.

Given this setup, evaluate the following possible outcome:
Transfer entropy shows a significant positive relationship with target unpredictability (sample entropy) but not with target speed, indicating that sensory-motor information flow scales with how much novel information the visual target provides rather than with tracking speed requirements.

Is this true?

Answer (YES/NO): NO